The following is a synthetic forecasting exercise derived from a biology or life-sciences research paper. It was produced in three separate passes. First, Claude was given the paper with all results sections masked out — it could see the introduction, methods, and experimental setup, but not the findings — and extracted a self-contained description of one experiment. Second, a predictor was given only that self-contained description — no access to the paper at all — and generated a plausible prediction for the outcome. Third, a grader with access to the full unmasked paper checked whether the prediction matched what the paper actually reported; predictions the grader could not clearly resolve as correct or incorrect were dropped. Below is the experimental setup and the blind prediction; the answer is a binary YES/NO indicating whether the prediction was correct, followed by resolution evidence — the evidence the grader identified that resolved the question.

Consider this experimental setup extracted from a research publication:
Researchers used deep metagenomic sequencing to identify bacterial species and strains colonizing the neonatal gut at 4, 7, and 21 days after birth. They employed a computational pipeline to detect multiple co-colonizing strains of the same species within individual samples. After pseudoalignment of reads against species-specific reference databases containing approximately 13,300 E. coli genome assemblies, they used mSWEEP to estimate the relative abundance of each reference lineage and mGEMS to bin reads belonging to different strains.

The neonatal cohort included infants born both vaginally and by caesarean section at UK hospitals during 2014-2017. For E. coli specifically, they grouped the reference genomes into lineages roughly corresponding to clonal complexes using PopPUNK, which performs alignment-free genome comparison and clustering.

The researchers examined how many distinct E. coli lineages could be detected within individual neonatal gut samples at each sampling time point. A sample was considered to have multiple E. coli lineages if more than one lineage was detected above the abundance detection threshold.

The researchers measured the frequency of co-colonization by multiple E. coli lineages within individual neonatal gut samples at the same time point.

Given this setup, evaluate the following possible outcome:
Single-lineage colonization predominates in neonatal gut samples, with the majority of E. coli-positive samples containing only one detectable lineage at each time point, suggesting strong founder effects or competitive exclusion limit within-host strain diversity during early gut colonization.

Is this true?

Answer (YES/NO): YES